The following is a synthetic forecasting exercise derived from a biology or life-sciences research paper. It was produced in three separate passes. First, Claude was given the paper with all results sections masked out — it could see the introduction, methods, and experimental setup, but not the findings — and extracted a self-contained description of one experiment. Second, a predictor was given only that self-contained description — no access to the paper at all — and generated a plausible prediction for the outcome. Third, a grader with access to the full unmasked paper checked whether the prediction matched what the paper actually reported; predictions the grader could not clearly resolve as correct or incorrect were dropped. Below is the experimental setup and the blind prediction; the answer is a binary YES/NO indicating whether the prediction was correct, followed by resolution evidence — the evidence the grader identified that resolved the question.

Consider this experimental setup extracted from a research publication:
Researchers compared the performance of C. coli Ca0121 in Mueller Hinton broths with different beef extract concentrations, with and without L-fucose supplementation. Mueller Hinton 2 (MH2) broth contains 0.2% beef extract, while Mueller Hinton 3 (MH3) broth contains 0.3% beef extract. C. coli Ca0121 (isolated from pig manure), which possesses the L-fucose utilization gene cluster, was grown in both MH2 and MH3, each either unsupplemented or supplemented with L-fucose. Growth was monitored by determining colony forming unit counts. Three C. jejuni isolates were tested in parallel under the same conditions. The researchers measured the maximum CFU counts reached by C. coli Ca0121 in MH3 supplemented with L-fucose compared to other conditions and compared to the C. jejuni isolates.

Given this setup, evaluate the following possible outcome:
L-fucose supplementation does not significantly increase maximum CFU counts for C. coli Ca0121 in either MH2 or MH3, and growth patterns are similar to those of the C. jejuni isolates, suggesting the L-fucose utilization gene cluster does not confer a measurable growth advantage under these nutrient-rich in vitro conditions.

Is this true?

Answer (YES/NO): NO